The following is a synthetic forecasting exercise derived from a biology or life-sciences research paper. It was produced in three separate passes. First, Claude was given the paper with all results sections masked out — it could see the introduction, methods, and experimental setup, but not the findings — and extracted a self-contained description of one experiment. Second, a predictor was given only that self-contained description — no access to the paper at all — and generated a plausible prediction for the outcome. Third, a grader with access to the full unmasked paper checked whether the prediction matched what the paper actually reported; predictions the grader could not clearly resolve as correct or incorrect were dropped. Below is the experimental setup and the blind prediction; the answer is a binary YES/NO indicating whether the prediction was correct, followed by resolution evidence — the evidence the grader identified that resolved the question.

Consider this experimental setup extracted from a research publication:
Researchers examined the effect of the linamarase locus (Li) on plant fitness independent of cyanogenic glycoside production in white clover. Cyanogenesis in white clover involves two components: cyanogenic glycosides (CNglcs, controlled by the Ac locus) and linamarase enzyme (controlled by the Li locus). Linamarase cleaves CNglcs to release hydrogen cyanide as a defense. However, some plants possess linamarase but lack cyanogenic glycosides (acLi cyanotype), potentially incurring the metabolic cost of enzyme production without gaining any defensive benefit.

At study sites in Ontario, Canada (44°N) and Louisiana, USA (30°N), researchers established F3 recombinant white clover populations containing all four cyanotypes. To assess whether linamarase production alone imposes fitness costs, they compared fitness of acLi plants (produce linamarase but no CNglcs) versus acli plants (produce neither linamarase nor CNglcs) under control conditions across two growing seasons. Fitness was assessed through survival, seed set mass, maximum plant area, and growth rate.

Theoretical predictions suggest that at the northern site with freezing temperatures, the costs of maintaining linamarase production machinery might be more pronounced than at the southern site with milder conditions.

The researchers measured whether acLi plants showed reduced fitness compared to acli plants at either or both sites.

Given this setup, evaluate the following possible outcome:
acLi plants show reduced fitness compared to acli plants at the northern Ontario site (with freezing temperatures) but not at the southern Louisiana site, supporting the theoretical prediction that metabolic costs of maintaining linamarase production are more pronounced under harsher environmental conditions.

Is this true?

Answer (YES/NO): NO